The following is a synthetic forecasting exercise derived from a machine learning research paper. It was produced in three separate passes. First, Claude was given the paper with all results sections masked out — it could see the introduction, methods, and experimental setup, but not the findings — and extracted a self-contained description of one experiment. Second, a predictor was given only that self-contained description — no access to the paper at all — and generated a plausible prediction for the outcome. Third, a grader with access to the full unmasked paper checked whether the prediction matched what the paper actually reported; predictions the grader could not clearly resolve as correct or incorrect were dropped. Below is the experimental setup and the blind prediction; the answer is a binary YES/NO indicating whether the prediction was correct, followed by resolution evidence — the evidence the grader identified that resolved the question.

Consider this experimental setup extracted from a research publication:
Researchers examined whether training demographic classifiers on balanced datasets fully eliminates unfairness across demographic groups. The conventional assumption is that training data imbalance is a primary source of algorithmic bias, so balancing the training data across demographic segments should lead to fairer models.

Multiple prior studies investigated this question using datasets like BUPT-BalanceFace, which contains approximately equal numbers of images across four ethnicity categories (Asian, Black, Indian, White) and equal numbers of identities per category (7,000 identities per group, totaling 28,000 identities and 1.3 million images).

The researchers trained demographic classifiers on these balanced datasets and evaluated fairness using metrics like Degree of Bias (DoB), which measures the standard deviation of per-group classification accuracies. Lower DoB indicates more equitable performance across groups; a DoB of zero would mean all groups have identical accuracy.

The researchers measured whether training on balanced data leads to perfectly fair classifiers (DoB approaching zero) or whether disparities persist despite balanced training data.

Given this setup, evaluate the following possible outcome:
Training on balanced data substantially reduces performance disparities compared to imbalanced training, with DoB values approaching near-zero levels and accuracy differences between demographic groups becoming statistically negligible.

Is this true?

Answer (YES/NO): NO